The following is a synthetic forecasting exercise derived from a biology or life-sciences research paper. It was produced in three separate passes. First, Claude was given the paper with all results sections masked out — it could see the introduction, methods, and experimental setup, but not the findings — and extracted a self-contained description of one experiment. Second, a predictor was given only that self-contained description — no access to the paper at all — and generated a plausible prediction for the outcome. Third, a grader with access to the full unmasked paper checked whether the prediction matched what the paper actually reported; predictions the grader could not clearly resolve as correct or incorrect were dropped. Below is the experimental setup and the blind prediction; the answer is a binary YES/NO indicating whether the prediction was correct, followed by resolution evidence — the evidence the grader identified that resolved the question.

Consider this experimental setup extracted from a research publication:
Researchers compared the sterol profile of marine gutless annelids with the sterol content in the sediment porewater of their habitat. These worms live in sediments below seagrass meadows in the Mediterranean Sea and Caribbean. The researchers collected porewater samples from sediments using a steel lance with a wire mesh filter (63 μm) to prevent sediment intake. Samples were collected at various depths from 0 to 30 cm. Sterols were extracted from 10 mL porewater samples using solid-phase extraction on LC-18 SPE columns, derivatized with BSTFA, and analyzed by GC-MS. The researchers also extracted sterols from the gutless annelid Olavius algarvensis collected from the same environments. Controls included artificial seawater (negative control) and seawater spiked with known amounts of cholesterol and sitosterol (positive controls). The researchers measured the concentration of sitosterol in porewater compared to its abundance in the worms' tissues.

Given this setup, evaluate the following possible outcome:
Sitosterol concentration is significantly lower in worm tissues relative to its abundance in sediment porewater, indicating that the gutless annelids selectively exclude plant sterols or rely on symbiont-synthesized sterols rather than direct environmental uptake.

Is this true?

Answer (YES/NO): NO